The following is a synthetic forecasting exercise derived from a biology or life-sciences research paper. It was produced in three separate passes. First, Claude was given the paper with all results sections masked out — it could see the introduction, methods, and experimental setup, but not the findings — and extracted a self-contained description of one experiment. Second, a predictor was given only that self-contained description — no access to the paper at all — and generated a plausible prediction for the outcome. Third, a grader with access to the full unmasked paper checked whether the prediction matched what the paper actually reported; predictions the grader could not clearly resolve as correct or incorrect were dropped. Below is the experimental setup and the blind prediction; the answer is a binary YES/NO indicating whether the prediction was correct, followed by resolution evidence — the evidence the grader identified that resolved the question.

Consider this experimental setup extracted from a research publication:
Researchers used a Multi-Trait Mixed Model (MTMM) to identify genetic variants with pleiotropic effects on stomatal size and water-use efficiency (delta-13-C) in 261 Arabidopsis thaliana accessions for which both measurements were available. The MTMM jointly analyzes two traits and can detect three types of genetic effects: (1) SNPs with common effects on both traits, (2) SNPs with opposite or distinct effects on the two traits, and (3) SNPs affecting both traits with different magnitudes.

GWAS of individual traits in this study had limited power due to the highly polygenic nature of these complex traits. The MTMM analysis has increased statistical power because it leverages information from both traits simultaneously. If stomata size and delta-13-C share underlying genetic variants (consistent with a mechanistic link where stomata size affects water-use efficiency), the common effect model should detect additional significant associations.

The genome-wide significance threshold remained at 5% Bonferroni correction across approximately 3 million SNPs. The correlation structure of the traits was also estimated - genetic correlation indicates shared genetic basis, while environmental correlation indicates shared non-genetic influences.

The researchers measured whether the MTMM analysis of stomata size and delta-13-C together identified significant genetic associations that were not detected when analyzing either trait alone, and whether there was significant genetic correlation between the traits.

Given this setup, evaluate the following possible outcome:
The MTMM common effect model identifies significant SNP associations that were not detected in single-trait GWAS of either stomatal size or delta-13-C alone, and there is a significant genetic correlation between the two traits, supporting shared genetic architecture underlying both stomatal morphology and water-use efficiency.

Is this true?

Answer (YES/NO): NO